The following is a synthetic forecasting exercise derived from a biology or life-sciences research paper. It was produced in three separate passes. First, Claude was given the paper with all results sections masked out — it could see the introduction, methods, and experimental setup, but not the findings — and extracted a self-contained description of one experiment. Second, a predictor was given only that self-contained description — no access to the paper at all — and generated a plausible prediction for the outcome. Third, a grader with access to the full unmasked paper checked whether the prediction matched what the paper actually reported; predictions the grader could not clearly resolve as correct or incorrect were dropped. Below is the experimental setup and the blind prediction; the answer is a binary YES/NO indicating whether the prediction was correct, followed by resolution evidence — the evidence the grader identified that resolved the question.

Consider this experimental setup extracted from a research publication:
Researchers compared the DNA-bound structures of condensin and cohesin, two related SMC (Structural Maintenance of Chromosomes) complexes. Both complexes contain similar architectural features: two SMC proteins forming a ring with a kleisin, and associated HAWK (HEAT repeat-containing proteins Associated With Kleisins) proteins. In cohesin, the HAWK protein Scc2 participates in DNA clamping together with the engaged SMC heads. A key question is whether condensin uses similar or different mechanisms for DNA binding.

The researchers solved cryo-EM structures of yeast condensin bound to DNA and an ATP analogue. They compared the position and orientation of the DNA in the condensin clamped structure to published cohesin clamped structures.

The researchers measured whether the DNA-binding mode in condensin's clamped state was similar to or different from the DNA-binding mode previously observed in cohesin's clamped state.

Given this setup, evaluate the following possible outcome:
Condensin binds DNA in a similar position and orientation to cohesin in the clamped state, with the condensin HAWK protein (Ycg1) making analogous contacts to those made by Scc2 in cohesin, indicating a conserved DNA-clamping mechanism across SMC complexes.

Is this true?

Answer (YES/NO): NO